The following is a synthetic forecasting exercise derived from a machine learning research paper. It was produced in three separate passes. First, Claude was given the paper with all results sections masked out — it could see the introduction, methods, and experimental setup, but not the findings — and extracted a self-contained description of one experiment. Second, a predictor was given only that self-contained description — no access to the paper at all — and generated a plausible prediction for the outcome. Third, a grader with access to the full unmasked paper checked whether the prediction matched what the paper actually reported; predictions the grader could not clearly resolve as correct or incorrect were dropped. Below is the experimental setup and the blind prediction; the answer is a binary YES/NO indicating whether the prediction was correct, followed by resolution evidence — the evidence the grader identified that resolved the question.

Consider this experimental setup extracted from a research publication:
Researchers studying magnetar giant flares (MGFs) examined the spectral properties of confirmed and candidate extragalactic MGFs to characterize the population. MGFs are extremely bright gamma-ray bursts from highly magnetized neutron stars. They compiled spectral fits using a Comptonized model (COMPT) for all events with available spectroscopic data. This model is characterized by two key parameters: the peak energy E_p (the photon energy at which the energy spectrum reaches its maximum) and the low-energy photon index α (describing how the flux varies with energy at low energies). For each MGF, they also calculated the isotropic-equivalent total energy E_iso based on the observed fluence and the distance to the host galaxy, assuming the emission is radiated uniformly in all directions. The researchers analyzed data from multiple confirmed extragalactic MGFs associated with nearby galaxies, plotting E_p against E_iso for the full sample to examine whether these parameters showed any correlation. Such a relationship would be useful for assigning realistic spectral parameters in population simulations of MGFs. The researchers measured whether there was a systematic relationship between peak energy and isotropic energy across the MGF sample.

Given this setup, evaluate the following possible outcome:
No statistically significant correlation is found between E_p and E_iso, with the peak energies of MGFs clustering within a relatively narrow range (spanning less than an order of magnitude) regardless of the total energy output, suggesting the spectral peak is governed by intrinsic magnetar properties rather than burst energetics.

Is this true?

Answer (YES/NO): NO